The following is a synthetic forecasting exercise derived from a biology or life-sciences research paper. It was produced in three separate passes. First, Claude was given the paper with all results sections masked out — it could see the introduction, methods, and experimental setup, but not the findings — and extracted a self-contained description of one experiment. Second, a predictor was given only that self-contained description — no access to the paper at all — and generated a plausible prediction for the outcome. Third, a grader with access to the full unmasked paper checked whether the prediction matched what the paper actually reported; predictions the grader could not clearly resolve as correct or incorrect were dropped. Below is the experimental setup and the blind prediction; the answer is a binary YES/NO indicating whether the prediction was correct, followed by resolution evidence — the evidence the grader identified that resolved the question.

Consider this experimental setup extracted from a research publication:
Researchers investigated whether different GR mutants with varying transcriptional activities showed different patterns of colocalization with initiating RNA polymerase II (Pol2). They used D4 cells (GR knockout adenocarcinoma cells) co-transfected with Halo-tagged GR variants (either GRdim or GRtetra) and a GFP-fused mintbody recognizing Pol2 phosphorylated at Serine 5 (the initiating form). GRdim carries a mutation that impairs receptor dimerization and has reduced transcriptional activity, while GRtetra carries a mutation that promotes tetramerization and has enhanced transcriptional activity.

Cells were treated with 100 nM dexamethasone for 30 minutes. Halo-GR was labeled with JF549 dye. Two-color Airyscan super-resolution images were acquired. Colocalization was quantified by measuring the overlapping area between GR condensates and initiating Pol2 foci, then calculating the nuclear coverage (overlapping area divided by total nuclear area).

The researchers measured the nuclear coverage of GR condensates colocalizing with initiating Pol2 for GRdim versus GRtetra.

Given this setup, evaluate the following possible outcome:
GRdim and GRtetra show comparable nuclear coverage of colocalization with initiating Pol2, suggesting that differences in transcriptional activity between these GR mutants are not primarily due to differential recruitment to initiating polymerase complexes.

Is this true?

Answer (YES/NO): YES